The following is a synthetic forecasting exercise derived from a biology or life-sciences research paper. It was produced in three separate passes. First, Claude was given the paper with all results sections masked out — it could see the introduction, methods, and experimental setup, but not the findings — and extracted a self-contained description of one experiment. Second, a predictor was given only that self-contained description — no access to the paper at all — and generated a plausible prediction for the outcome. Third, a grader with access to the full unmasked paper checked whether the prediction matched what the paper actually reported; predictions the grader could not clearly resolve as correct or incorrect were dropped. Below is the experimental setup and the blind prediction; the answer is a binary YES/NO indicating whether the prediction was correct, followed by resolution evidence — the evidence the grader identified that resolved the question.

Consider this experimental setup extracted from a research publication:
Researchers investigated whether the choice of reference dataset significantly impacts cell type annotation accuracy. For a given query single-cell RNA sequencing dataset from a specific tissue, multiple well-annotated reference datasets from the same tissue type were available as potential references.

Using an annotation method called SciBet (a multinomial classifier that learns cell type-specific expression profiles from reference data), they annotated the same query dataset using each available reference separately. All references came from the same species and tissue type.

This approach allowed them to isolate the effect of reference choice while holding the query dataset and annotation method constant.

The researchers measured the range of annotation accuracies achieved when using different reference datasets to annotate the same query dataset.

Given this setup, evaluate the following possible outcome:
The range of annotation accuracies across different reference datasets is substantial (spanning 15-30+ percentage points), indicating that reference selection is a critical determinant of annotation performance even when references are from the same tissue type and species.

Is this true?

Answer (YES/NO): YES